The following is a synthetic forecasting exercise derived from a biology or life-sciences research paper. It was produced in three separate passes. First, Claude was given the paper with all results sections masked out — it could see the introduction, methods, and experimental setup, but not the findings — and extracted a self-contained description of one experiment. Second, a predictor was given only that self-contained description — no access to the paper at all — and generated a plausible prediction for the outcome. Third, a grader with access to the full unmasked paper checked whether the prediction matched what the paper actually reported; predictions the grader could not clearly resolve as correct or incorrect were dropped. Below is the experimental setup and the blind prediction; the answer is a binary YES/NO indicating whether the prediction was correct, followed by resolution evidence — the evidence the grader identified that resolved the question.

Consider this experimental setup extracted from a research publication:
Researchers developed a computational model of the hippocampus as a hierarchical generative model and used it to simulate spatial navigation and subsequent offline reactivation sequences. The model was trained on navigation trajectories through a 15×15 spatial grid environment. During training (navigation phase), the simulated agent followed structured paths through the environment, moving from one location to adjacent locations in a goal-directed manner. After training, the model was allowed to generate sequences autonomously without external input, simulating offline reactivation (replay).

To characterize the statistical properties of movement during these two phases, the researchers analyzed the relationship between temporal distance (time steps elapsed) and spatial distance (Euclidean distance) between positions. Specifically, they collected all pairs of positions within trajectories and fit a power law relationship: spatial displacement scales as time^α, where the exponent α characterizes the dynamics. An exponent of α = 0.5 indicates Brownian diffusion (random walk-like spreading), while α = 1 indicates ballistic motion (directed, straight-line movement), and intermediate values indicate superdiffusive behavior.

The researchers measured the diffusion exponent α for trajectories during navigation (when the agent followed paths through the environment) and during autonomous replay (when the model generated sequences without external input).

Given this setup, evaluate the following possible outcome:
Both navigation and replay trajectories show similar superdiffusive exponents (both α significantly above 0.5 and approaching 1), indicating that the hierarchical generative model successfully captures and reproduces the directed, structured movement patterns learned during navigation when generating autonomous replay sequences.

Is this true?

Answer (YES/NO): NO